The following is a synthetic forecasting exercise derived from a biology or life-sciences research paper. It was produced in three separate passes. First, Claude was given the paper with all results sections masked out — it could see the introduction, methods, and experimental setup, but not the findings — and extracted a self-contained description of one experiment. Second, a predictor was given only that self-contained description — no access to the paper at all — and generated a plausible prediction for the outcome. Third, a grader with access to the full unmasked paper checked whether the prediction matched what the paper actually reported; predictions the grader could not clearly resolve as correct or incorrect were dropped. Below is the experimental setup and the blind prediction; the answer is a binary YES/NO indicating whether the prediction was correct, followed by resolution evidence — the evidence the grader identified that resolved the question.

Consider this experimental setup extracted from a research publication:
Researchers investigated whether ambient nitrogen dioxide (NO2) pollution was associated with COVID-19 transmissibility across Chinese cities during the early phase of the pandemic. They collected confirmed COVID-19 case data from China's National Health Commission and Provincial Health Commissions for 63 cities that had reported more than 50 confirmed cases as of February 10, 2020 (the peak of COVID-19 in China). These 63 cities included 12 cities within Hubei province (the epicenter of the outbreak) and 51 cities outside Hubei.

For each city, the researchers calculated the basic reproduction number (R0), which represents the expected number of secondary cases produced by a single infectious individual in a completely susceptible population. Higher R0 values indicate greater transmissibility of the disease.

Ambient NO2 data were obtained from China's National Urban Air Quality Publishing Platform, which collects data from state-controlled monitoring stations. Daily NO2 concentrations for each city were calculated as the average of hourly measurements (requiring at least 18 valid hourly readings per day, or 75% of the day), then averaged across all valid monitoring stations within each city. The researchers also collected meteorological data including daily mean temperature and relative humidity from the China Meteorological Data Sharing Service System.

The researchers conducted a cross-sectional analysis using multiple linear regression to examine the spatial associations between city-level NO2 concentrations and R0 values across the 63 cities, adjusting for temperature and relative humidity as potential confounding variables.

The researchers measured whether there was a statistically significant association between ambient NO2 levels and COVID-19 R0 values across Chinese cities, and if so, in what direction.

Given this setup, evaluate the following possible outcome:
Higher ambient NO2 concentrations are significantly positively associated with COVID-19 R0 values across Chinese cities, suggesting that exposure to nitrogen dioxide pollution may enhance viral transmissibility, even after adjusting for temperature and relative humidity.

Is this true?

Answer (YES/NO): YES